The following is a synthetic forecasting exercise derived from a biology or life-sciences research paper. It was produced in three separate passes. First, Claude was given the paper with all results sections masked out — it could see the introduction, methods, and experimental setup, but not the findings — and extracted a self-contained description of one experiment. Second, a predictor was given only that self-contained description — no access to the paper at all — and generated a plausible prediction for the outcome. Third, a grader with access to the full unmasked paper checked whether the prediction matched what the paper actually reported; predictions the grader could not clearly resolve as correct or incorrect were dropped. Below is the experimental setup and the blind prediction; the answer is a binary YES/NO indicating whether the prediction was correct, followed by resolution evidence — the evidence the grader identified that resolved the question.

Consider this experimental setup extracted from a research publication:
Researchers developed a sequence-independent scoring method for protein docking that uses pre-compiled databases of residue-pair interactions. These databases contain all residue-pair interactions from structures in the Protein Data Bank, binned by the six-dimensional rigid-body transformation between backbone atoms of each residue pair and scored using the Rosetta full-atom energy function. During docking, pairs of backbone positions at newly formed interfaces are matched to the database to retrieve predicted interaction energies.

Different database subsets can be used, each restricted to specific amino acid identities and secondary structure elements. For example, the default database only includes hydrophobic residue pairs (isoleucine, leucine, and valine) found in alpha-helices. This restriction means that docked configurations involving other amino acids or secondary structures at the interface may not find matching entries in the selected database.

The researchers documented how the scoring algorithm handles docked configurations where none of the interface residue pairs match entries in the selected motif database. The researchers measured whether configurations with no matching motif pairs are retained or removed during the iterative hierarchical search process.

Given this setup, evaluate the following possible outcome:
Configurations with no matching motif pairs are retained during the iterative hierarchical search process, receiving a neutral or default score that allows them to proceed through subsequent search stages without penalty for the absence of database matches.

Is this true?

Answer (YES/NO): NO